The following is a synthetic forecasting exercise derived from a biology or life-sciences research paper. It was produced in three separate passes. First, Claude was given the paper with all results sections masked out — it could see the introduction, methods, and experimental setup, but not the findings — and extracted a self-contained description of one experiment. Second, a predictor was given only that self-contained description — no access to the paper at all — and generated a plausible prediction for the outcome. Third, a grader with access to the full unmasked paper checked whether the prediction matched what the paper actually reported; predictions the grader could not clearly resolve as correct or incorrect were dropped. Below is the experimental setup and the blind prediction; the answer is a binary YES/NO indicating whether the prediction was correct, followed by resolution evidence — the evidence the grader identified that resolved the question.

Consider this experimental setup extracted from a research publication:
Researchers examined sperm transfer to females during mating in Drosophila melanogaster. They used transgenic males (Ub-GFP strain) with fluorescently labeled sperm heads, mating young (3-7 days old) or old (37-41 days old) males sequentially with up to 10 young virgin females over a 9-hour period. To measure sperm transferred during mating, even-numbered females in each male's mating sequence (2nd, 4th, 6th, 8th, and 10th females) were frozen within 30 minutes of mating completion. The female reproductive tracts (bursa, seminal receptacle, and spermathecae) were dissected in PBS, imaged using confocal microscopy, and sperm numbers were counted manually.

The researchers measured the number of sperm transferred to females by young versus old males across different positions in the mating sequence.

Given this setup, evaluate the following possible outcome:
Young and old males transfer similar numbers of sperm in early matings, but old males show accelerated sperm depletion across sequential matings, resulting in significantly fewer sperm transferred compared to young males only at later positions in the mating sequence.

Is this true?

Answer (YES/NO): NO